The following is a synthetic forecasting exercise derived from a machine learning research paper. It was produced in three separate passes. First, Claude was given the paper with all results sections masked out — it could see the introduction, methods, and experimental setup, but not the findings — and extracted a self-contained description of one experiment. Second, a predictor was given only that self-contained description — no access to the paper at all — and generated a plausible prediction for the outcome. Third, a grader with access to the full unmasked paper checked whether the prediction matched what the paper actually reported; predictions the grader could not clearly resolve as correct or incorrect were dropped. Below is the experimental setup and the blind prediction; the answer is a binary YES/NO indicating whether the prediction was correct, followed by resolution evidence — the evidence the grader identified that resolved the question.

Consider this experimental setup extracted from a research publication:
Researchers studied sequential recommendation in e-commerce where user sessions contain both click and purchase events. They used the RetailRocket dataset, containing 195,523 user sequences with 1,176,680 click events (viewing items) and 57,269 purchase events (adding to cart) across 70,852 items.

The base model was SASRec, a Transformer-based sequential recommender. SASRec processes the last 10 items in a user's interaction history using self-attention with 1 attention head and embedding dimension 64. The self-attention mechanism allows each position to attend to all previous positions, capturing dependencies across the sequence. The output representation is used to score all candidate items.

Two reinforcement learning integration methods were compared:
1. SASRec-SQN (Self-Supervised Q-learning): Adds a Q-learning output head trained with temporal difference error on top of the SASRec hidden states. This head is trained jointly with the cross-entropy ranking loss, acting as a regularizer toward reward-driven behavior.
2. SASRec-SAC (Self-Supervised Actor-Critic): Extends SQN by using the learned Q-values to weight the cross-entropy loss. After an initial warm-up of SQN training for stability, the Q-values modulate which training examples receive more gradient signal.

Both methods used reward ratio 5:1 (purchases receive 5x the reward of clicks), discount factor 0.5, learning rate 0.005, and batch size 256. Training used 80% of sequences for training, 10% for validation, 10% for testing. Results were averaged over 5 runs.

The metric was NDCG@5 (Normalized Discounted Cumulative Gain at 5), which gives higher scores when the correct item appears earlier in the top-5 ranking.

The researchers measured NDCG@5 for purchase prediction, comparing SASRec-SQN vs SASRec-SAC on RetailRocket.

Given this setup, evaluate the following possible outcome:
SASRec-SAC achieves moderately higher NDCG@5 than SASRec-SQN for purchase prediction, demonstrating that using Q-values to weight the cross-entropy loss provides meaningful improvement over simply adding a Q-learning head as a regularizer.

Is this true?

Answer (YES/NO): YES